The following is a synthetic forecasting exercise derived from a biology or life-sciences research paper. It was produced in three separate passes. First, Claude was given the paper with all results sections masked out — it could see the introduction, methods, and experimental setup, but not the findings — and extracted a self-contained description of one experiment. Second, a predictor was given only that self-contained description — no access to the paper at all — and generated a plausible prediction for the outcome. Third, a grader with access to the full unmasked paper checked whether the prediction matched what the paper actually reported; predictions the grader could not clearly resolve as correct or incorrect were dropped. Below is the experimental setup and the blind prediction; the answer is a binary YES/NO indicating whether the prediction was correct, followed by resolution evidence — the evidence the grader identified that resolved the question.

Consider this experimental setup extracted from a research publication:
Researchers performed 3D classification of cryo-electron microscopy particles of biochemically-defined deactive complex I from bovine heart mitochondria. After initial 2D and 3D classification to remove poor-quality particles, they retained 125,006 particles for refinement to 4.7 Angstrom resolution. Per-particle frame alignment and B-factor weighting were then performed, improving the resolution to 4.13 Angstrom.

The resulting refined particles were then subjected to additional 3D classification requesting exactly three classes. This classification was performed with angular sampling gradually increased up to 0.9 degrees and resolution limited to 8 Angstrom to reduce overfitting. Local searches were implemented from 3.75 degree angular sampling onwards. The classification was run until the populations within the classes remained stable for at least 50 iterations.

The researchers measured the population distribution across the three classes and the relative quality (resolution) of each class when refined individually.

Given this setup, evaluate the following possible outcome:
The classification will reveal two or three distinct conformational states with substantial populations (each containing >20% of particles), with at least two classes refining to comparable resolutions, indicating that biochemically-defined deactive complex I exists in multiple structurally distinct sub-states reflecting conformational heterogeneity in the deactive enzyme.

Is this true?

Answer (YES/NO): NO